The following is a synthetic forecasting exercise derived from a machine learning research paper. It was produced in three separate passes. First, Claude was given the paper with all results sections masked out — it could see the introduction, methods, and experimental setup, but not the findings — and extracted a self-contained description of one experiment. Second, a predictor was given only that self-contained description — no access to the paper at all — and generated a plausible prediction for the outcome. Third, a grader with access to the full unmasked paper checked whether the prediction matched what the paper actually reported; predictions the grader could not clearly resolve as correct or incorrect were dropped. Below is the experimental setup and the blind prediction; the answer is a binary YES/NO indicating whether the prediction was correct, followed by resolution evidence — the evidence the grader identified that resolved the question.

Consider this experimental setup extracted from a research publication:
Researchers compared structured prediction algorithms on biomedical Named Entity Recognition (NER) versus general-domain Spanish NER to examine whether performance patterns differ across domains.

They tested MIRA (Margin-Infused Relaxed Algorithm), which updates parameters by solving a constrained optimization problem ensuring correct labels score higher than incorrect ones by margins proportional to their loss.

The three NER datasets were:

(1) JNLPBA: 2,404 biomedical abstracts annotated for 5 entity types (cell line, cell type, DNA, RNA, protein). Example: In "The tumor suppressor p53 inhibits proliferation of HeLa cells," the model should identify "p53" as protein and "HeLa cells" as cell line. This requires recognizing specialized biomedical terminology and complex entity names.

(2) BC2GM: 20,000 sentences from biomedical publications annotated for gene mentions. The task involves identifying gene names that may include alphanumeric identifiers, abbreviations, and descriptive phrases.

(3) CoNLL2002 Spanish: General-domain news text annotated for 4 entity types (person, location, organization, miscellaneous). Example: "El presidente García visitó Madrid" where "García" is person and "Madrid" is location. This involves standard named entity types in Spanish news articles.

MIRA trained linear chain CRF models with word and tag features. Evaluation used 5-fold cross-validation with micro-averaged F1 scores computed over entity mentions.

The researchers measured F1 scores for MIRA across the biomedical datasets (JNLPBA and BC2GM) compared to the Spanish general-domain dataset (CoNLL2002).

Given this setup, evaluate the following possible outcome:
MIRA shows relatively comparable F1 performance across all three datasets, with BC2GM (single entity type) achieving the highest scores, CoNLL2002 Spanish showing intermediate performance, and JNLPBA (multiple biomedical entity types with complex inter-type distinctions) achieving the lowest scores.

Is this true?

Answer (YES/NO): NO